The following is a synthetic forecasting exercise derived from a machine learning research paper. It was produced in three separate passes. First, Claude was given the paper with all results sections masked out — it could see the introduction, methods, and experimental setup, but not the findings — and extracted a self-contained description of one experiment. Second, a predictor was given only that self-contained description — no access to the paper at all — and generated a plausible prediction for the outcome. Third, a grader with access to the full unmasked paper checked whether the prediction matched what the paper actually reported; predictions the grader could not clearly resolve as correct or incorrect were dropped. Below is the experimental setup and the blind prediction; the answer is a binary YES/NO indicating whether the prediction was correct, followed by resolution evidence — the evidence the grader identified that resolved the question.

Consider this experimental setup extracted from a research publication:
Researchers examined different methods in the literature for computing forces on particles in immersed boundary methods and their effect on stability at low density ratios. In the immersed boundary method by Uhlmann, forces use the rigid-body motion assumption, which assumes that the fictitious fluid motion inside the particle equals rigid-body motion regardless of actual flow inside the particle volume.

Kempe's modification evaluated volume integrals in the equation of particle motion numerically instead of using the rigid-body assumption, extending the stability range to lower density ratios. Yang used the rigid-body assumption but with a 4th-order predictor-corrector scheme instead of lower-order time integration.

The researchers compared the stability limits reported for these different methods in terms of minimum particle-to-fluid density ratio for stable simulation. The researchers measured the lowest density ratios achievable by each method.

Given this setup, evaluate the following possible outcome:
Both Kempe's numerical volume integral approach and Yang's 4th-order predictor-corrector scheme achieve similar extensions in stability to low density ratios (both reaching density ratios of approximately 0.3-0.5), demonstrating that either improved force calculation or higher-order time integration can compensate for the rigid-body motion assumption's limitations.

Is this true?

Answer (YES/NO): YES